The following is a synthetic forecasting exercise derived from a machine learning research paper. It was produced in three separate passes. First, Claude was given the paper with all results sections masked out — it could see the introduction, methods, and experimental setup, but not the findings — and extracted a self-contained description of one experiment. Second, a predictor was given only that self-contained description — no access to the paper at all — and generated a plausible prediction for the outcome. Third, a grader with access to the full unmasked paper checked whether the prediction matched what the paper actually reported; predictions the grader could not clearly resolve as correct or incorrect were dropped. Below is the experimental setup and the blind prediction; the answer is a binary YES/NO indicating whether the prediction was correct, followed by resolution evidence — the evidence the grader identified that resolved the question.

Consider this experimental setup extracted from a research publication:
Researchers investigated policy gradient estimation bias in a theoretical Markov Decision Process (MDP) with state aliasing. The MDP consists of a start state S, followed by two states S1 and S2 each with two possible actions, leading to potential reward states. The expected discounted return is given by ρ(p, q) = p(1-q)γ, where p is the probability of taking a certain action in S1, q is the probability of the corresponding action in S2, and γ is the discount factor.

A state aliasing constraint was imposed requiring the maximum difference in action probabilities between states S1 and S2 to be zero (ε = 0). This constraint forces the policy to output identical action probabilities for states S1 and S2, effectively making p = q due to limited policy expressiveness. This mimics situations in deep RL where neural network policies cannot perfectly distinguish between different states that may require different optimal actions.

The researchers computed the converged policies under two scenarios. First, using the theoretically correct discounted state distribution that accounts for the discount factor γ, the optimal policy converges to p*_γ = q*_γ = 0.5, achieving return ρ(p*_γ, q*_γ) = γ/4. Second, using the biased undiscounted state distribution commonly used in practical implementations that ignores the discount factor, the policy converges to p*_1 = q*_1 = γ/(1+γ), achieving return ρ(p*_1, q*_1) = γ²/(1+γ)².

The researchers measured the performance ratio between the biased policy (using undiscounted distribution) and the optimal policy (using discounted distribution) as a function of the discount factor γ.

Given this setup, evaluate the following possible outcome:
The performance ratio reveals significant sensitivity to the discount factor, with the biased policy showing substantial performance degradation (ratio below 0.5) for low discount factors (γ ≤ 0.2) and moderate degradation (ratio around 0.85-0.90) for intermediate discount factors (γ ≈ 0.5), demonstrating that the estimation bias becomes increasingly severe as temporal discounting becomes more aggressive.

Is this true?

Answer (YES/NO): NO